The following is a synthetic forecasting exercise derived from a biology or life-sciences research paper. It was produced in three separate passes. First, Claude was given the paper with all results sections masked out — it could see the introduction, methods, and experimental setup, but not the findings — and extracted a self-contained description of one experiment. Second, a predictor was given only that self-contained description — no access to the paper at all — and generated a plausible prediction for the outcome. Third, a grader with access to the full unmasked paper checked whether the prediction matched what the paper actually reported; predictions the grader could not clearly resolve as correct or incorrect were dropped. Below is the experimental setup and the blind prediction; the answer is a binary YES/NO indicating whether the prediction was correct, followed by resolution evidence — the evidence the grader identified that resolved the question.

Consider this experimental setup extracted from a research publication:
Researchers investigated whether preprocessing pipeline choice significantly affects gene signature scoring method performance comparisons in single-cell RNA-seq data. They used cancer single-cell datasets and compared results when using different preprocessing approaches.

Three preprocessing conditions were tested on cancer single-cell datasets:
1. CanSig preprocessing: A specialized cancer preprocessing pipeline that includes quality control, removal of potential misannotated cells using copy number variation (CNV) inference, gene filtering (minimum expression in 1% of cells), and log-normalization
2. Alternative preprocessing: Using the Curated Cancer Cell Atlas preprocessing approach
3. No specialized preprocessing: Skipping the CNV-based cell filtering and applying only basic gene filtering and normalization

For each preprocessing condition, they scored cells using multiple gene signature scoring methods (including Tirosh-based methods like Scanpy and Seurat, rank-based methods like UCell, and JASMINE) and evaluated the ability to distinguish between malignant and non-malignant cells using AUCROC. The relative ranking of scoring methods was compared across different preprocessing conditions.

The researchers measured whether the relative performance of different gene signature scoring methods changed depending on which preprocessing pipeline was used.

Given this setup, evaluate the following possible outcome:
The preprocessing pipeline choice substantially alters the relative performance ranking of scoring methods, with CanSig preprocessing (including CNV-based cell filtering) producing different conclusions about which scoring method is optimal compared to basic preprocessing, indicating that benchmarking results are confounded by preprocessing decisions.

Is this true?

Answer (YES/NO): NO